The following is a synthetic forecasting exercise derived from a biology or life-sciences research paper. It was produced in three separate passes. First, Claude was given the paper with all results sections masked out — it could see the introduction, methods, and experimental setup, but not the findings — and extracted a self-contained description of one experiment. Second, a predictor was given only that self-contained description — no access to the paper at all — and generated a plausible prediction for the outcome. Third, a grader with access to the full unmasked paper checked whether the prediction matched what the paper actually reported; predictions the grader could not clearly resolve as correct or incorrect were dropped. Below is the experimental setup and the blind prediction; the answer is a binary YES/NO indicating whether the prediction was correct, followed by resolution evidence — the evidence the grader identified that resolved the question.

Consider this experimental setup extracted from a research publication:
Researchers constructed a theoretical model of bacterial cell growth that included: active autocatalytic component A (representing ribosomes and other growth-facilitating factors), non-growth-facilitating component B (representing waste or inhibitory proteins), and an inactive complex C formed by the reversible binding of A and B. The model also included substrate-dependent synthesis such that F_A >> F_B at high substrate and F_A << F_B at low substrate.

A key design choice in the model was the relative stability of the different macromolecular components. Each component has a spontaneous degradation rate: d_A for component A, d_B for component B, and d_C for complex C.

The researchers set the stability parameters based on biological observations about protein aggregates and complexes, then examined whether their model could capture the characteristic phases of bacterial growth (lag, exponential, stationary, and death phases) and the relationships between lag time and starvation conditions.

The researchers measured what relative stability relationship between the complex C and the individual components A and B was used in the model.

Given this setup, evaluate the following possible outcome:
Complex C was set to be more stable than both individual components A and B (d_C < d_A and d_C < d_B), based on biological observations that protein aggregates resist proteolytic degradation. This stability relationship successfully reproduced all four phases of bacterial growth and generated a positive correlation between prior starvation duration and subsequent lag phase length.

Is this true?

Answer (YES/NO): YES